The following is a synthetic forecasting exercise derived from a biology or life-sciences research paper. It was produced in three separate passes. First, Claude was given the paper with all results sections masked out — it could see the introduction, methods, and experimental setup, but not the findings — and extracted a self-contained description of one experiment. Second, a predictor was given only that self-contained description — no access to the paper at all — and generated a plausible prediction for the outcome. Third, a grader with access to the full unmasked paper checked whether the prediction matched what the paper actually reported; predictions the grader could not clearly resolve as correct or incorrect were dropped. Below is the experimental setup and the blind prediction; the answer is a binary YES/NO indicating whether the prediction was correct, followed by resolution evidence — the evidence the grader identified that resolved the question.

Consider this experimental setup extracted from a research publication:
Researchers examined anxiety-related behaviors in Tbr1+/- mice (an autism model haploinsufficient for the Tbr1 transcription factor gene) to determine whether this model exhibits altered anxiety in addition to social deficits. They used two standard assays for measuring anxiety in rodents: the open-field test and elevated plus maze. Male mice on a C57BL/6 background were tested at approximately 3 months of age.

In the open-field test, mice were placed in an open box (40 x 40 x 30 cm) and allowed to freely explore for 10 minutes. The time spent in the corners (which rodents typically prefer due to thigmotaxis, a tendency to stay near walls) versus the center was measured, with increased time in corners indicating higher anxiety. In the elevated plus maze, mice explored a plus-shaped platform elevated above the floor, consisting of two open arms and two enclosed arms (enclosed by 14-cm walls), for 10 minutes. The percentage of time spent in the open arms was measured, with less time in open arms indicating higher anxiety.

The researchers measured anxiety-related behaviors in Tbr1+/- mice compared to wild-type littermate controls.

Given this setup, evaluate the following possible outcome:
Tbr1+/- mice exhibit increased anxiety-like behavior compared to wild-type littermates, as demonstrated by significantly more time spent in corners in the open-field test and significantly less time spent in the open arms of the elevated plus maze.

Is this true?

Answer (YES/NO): NO